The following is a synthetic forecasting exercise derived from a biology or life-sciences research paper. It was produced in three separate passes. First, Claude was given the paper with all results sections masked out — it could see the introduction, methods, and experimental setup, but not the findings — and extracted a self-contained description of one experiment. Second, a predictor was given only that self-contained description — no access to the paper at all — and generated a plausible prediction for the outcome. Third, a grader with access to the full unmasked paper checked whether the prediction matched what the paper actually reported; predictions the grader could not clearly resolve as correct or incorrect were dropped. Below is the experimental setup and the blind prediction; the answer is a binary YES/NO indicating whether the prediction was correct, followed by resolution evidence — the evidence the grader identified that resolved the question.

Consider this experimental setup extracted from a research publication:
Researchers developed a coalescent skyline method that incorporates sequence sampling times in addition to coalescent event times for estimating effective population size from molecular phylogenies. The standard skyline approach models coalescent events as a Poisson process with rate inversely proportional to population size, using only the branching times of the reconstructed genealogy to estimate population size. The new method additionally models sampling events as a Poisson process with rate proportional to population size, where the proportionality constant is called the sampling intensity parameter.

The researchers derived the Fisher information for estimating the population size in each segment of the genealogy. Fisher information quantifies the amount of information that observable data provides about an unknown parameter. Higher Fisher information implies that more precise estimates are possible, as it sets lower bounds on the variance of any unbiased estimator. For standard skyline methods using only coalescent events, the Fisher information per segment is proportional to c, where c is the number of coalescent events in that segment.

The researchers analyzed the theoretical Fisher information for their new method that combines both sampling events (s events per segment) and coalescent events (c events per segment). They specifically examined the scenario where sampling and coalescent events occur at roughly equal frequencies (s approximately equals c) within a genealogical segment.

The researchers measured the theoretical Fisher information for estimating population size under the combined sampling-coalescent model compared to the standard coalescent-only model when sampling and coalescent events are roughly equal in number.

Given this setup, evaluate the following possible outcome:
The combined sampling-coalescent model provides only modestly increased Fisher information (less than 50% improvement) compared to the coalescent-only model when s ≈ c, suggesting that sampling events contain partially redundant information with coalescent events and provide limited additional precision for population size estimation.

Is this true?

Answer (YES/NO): NO